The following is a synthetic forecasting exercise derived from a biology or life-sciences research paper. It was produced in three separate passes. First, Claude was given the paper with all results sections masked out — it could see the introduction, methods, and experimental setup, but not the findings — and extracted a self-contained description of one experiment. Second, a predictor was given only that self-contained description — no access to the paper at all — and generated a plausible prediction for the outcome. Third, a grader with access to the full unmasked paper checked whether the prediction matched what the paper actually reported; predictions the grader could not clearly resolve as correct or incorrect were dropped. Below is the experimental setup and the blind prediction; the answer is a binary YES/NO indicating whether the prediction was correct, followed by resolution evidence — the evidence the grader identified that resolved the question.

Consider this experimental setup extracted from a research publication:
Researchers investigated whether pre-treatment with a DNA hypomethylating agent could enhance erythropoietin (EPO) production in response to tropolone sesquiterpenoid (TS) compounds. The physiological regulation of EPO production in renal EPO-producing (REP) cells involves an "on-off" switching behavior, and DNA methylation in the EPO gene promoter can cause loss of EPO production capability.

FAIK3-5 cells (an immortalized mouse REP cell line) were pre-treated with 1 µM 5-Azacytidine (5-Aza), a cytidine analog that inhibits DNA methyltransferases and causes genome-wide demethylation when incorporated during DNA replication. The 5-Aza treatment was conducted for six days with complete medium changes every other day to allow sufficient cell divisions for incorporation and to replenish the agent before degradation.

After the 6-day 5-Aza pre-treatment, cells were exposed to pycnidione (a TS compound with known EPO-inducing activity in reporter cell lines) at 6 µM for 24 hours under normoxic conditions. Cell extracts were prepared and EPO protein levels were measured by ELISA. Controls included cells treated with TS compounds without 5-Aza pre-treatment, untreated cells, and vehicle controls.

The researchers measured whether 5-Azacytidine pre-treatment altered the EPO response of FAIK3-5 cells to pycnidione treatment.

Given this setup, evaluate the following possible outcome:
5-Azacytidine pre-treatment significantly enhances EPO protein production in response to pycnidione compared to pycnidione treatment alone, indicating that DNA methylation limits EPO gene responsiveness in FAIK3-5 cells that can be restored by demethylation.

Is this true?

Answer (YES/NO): NO